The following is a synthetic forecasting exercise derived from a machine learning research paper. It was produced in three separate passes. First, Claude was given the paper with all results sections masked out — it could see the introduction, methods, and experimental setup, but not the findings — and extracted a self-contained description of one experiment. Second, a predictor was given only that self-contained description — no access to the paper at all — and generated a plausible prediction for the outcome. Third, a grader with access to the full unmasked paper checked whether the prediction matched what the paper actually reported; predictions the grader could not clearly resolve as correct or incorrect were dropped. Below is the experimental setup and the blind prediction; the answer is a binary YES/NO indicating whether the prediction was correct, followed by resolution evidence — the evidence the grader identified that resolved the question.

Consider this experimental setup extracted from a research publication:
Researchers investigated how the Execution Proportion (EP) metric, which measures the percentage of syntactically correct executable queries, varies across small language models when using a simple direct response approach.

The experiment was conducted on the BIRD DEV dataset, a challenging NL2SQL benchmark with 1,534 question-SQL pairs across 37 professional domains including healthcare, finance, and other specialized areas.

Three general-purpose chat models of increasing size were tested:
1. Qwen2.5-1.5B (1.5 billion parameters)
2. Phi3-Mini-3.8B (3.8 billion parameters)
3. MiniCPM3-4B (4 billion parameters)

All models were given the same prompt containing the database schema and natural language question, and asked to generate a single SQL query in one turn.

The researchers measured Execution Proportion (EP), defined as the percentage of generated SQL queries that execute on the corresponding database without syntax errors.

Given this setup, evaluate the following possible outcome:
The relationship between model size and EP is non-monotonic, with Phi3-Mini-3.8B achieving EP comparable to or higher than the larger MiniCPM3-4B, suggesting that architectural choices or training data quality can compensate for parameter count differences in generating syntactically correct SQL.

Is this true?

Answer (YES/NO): YES